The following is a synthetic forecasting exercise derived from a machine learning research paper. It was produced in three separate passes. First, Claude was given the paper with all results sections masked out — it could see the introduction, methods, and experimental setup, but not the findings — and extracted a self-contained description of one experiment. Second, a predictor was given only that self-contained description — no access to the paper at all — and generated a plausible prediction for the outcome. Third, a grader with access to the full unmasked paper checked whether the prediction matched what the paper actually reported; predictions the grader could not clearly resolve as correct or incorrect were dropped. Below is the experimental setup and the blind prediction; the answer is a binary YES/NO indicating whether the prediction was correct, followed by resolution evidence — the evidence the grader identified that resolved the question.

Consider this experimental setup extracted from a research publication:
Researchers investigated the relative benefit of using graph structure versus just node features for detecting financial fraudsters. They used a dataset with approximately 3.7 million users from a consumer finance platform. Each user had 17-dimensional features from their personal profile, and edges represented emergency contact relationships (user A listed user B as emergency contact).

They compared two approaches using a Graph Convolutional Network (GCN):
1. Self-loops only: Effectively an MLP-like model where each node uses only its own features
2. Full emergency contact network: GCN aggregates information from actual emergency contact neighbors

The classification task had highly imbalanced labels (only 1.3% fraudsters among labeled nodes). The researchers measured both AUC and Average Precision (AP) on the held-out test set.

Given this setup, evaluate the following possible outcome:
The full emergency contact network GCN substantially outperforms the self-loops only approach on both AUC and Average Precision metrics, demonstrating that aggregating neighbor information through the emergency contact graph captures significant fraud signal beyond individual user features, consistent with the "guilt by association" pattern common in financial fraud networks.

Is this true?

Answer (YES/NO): YES